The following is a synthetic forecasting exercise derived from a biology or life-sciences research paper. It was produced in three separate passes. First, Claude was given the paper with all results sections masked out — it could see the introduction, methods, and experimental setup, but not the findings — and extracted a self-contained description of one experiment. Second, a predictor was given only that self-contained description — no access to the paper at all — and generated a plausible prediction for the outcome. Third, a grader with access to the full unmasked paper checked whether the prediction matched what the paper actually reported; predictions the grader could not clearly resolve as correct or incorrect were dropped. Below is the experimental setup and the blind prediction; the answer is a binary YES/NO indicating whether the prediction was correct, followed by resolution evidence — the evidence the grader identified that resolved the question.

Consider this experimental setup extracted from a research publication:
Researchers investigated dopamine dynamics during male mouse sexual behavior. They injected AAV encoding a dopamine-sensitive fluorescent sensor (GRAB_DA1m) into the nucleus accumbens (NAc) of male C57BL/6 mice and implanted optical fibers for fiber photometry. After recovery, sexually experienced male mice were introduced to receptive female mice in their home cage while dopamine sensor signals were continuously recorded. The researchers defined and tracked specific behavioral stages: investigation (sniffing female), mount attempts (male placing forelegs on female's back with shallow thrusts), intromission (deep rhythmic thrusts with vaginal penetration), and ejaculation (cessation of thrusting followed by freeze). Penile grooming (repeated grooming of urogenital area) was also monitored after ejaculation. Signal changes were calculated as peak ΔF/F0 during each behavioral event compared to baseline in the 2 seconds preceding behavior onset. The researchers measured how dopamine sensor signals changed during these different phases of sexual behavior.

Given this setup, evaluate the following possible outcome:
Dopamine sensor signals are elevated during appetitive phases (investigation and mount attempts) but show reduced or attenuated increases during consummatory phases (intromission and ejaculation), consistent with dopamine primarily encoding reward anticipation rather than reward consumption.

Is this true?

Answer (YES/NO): NO